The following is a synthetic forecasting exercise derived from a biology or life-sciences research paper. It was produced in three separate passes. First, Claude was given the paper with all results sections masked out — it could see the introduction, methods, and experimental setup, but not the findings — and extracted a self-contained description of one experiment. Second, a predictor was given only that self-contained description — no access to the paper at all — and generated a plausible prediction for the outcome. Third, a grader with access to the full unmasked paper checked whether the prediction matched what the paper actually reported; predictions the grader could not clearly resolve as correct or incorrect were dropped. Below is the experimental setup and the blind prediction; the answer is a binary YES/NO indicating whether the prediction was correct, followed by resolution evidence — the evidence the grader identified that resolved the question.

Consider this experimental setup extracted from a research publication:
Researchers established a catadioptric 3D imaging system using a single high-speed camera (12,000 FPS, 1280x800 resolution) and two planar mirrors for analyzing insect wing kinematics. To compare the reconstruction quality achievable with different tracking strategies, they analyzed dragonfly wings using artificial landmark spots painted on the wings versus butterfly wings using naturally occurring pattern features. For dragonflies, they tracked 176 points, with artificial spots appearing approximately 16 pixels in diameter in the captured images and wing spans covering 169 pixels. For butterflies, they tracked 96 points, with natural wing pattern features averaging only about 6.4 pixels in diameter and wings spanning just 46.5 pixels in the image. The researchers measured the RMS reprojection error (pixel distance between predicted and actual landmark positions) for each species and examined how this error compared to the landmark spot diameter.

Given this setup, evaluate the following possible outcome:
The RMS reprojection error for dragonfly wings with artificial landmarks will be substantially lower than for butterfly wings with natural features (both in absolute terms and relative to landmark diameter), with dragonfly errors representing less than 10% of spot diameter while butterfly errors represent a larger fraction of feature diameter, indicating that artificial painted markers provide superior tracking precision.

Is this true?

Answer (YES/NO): NO